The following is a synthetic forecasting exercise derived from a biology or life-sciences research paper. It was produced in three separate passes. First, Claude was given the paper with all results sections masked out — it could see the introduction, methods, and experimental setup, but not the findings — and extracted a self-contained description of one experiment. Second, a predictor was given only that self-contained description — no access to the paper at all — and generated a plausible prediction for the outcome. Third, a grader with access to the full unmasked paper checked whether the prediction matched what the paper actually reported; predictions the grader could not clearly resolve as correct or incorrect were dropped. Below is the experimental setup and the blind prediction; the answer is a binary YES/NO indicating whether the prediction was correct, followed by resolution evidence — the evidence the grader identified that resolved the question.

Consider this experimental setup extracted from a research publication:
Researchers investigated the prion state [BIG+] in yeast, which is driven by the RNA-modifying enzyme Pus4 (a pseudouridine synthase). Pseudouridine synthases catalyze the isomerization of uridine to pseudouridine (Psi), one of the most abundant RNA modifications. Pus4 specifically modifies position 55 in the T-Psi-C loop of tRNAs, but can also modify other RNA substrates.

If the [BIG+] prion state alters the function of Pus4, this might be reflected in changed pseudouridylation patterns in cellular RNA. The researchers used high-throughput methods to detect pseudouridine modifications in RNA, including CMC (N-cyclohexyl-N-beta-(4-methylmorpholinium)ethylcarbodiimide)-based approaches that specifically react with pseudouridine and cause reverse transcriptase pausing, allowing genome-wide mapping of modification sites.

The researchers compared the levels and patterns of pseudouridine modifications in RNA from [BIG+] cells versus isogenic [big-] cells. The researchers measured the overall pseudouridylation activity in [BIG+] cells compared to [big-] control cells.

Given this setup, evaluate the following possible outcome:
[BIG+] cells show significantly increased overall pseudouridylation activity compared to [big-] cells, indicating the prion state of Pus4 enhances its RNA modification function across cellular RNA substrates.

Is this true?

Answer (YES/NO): NO